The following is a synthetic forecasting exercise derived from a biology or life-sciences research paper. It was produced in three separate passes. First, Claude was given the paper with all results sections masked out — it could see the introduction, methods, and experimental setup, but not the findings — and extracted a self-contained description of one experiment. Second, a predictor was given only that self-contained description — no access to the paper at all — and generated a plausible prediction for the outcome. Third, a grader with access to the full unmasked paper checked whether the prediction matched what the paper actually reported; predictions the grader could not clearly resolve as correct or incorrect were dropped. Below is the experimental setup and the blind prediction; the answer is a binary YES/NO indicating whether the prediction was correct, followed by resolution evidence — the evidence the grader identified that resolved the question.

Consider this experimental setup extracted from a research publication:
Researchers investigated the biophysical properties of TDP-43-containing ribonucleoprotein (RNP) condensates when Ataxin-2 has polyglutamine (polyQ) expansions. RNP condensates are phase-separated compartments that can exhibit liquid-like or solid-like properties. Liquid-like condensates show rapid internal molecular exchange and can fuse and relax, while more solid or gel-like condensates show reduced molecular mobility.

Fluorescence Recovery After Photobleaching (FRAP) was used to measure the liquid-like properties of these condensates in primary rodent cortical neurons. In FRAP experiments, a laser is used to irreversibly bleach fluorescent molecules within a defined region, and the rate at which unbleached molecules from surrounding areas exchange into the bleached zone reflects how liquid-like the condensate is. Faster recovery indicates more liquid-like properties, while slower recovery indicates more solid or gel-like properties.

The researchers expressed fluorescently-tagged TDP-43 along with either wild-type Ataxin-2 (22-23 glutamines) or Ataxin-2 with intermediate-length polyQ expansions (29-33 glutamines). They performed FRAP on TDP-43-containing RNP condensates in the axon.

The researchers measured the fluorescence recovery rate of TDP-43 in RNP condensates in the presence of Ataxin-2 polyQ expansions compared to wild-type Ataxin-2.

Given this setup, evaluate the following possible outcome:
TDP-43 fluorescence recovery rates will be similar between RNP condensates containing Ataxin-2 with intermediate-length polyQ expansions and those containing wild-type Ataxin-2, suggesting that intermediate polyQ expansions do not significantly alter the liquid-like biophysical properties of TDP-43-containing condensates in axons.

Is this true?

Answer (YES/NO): NO